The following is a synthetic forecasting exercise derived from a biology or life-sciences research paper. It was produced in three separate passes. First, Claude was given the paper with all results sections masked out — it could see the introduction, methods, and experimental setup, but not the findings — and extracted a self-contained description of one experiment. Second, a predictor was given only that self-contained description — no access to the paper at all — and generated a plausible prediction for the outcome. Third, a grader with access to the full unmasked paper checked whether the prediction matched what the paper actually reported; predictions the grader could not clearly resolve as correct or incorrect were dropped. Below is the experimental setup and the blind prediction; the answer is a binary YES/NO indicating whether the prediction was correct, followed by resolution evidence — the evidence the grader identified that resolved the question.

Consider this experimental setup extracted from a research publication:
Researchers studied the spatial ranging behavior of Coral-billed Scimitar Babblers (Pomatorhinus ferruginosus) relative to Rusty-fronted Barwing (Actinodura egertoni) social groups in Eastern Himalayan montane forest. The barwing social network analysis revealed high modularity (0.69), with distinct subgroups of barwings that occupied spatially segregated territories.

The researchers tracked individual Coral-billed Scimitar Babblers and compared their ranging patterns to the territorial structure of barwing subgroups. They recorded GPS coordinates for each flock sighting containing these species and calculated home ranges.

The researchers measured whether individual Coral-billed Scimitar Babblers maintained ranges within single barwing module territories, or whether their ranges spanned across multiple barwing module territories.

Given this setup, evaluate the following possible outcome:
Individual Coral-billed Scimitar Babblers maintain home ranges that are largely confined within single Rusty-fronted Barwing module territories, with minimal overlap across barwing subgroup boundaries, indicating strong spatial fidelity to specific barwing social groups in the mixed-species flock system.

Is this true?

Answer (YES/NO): NO